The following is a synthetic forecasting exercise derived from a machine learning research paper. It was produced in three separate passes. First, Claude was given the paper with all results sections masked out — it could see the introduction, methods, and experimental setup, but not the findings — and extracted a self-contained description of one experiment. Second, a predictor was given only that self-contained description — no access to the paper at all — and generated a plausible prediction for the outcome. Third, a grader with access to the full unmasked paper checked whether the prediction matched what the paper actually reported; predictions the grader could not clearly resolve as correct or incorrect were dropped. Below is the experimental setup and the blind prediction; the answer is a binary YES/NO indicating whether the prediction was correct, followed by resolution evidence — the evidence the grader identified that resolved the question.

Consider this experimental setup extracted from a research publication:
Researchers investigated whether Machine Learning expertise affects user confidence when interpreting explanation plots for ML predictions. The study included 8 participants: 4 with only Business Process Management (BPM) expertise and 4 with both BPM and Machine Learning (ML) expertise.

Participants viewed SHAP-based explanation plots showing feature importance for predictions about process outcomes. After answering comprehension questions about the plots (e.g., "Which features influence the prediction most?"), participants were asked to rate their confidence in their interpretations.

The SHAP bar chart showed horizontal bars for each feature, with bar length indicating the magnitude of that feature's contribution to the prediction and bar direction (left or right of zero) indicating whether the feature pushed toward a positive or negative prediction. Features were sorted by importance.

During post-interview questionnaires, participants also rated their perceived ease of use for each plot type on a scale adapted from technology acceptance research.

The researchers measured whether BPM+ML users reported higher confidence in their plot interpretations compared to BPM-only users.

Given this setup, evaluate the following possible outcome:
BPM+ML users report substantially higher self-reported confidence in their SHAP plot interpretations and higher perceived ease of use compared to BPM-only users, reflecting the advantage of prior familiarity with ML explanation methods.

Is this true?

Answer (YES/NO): NO